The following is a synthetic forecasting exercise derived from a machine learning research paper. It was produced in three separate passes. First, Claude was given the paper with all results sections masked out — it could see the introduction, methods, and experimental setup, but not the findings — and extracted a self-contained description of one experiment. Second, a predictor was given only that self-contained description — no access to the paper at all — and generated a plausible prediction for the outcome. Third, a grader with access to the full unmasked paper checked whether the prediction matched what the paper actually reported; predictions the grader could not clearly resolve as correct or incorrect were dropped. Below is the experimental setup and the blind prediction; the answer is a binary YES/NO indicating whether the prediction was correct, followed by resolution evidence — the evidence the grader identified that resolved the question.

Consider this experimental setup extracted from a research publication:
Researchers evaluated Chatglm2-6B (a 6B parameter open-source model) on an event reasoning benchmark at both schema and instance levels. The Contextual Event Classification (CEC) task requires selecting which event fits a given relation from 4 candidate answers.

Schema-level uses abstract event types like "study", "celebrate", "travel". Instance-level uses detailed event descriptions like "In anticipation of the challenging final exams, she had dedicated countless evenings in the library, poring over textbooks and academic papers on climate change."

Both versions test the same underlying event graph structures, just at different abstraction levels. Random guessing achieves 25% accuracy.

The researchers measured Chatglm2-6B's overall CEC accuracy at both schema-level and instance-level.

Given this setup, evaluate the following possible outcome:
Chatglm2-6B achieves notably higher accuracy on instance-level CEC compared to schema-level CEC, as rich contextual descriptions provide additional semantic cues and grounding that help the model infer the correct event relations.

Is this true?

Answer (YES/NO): NO